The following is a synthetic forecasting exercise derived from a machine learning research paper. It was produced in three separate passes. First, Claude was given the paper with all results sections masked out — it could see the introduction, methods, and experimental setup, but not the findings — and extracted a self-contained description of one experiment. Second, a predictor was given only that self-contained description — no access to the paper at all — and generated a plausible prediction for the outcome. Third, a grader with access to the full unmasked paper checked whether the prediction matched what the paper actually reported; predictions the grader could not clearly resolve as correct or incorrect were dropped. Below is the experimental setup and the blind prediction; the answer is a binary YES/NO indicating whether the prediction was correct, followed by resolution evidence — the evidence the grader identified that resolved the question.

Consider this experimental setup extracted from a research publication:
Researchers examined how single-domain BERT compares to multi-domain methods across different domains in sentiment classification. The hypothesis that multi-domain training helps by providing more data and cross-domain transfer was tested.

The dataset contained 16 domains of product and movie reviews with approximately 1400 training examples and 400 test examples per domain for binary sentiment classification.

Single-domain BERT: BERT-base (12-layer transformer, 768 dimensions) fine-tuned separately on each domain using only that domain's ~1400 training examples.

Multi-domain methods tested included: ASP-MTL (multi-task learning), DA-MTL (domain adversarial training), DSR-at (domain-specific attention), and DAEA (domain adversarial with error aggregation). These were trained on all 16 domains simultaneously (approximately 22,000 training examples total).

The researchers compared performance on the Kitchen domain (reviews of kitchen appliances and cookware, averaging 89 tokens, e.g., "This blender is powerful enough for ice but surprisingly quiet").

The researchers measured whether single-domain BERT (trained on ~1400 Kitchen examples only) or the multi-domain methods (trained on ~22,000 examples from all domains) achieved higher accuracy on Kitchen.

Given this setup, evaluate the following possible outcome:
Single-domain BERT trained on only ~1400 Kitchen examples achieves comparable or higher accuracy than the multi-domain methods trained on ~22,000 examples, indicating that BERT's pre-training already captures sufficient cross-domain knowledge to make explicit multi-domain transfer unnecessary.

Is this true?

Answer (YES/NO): YES